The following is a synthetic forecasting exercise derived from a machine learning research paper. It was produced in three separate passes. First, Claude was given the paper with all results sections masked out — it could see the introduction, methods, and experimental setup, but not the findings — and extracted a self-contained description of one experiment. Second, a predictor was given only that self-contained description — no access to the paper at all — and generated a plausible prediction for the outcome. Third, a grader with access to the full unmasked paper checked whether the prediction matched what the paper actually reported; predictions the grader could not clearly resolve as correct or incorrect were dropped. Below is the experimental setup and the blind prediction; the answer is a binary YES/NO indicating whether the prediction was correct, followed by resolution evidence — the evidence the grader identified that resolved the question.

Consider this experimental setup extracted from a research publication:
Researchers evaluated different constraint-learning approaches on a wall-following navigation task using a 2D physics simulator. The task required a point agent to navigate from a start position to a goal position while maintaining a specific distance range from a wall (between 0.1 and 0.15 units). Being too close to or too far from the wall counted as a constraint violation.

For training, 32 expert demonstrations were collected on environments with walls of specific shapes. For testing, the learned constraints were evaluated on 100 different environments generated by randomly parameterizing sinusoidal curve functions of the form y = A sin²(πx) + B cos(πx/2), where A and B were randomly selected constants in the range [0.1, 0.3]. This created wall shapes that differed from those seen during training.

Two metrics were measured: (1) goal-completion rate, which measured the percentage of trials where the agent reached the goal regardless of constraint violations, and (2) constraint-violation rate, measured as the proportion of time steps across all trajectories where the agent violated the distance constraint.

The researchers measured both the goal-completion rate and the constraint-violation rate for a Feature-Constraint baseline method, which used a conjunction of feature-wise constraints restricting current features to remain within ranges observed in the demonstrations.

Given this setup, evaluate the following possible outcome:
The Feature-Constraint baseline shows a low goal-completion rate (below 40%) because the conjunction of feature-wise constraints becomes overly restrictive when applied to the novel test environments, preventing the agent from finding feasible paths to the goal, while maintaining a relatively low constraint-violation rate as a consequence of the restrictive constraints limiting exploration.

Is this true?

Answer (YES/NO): NO